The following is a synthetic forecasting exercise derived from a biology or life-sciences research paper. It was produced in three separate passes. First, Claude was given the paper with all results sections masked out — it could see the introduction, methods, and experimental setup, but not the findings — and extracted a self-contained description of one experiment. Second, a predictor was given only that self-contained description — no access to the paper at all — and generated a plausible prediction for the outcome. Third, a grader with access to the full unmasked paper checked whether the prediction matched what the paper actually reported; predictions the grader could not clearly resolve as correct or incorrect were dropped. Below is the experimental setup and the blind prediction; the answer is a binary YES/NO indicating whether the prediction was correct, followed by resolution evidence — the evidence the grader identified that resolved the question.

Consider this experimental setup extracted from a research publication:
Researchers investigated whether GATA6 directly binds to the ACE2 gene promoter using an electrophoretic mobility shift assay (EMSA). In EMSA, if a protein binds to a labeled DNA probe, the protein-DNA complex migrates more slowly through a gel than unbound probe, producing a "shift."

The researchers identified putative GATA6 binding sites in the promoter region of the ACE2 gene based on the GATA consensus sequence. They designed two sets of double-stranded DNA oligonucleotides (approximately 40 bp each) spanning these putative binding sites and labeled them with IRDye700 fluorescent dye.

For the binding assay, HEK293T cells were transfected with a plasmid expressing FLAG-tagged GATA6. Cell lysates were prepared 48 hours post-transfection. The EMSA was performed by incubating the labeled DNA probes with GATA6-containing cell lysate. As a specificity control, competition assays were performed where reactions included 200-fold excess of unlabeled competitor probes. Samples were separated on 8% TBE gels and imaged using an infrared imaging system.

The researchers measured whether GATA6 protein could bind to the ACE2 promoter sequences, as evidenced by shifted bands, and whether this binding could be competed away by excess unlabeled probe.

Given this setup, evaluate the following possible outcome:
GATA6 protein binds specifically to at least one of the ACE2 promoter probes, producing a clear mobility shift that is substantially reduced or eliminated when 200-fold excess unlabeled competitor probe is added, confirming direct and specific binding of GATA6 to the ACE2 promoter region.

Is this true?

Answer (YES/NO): YES